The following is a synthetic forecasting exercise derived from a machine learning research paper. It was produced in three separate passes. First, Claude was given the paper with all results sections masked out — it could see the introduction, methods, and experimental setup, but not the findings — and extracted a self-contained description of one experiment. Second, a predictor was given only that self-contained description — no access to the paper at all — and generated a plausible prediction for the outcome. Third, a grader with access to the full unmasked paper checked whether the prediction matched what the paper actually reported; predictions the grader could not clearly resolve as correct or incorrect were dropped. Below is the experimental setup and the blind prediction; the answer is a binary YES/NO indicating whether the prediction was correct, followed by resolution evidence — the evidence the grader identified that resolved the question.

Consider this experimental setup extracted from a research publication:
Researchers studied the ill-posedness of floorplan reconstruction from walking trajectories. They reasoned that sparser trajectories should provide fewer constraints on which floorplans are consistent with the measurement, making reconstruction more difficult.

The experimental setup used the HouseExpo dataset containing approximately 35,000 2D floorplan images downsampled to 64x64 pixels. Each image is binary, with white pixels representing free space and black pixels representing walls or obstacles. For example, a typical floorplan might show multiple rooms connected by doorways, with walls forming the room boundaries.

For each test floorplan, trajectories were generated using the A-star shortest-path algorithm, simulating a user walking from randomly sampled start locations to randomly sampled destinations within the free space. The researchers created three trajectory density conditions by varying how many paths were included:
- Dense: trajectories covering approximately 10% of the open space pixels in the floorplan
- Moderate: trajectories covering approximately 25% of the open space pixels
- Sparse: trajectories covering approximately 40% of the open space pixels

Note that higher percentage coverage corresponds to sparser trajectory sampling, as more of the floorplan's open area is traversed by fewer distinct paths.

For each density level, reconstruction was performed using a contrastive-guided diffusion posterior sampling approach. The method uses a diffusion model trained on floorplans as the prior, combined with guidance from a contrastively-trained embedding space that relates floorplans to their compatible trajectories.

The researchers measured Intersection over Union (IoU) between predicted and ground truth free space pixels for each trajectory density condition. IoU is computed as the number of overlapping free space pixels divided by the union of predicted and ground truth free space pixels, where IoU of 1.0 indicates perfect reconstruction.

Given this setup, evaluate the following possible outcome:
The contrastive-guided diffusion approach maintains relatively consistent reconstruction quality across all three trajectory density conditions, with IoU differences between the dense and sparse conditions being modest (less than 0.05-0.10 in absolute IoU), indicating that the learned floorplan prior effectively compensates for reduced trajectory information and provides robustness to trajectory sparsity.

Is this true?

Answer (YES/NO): YES